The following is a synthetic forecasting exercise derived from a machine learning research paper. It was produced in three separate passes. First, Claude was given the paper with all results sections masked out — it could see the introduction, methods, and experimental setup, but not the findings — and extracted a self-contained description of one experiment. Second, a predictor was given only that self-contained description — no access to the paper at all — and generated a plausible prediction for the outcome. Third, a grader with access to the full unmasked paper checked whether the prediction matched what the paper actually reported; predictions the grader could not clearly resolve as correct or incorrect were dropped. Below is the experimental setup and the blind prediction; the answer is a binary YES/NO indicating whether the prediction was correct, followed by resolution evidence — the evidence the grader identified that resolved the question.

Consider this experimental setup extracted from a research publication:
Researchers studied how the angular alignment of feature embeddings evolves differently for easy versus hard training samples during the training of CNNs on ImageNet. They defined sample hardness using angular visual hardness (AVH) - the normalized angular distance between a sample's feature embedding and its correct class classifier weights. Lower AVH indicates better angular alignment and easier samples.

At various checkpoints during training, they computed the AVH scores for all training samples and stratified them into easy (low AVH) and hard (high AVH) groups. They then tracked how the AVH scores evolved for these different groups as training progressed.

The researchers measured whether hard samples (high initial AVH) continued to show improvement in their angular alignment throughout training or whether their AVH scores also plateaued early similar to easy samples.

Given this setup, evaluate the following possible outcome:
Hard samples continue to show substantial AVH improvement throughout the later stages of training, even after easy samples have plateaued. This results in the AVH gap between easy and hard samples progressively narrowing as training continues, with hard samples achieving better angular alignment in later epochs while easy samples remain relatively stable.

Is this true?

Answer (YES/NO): NO